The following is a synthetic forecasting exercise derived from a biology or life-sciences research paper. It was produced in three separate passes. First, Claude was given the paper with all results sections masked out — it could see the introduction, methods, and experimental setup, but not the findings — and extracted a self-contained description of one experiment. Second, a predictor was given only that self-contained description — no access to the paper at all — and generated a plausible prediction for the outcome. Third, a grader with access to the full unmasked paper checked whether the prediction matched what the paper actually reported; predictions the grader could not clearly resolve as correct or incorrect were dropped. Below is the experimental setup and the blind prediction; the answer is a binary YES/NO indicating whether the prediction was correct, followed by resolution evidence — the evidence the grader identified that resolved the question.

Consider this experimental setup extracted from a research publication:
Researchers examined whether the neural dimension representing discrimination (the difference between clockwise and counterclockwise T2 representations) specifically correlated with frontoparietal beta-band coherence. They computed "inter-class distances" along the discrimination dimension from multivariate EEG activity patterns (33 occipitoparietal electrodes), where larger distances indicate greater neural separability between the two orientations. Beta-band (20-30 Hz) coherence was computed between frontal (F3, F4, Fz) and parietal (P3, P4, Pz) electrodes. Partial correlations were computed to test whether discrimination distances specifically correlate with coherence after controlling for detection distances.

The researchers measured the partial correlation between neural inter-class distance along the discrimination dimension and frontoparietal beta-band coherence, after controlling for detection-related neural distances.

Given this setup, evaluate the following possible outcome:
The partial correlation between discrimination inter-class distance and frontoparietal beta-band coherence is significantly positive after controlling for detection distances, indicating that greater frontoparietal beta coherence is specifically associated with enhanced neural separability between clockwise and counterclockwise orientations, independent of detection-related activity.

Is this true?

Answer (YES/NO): YES